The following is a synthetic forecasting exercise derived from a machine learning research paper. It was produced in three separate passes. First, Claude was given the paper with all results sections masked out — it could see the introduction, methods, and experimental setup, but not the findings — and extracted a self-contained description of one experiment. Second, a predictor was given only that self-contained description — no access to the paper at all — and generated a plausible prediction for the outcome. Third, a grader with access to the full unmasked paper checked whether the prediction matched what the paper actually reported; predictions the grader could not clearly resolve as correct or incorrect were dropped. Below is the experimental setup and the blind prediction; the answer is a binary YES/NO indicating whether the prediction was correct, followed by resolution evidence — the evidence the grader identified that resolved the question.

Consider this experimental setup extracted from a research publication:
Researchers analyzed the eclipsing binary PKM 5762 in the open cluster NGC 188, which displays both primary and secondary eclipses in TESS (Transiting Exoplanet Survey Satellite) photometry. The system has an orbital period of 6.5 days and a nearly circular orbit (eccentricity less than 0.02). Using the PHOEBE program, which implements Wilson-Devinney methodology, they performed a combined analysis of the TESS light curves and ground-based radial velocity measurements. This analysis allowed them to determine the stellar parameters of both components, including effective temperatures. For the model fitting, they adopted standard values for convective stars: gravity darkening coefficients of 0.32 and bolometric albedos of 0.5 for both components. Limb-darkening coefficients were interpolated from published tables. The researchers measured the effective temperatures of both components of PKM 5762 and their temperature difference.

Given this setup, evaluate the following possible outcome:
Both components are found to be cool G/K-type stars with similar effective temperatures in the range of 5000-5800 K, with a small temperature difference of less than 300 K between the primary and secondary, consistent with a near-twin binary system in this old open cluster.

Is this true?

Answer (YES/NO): NO